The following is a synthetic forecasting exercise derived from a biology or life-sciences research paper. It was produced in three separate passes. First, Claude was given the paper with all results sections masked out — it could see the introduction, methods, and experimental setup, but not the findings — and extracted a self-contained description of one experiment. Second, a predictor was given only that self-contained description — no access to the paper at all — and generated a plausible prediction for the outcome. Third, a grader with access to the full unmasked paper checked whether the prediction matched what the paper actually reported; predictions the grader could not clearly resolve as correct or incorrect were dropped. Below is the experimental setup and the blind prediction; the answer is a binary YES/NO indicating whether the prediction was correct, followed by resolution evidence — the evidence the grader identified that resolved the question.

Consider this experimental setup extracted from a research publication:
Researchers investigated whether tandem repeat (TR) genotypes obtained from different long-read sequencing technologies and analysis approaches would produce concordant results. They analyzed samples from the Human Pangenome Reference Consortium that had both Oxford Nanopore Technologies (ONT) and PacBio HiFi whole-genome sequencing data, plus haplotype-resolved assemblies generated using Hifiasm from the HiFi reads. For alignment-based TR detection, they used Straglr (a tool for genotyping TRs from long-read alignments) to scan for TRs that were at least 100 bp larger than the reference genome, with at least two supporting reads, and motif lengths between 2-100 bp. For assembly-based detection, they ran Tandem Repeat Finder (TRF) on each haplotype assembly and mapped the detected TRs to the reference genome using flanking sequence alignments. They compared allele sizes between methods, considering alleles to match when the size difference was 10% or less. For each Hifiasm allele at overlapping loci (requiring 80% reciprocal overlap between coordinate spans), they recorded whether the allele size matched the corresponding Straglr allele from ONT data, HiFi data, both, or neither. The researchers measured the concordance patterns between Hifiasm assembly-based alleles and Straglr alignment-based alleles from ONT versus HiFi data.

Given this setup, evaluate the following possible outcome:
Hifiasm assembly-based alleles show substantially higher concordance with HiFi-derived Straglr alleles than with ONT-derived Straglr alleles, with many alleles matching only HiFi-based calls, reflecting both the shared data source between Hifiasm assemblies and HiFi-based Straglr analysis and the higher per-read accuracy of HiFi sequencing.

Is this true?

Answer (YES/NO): NO